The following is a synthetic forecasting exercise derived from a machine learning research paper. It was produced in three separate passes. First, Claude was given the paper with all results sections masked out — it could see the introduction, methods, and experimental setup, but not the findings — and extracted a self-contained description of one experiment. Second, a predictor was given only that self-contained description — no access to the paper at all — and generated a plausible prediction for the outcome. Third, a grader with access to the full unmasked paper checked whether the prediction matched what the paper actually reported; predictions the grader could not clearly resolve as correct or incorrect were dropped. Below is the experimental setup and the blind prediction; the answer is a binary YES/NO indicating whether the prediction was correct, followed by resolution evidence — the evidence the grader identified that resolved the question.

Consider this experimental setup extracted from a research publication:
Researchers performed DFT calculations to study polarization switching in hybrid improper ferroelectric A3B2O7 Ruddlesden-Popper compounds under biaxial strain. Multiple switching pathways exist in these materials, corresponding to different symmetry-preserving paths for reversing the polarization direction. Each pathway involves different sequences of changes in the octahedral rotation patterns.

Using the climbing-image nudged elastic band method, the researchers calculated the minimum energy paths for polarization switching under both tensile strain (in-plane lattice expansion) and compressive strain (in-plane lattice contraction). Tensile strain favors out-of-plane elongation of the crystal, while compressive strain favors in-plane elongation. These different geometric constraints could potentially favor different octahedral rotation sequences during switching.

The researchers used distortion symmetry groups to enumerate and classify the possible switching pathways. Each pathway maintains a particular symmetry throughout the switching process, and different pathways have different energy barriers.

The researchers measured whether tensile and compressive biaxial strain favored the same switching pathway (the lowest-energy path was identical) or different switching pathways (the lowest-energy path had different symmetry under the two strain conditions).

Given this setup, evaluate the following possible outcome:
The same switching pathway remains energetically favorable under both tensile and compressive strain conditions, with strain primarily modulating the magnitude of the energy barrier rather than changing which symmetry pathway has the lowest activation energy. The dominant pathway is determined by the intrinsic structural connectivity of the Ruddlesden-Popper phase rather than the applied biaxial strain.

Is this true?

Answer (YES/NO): NO